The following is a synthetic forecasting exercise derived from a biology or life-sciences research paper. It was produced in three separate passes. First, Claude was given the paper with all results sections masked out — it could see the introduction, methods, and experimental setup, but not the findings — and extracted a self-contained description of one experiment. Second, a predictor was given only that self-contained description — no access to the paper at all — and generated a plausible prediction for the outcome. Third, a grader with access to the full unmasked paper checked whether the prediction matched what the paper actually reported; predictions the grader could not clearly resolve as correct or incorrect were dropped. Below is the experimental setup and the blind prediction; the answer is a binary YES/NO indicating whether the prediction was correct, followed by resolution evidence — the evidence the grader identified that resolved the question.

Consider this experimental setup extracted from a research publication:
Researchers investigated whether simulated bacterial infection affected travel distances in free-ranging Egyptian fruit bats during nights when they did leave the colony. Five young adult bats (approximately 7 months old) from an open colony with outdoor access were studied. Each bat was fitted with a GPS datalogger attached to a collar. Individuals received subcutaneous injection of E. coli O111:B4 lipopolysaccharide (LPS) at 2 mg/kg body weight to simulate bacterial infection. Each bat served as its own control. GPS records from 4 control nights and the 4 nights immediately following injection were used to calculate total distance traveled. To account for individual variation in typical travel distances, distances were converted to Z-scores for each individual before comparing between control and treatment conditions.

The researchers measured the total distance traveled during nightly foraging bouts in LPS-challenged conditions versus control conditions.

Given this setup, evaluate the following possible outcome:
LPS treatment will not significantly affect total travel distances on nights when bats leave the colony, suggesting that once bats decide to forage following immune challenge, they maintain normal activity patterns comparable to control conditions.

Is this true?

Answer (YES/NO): NO